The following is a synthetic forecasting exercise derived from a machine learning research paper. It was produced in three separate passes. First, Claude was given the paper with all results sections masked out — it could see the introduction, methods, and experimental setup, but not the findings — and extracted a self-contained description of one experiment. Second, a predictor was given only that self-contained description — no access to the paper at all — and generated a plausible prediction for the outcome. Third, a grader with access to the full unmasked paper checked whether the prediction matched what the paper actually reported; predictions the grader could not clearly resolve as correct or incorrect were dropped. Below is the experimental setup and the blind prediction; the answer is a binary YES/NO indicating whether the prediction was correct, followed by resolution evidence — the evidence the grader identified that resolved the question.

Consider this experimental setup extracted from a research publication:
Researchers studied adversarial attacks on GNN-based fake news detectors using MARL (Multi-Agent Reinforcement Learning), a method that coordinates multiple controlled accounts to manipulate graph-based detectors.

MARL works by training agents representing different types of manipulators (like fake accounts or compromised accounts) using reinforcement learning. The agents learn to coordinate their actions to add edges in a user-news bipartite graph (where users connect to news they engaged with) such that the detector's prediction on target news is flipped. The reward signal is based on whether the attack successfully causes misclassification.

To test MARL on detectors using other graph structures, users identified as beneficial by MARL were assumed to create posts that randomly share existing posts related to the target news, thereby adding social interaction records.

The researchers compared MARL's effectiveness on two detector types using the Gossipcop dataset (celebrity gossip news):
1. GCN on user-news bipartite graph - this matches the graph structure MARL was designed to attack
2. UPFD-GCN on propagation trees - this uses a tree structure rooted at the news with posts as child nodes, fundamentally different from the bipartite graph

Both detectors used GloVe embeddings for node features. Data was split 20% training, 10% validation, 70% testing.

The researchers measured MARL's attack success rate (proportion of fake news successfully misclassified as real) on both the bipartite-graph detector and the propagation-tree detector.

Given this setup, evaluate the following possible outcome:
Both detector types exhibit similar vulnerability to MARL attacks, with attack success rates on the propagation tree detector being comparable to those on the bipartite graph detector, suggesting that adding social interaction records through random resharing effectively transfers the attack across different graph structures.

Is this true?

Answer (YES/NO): NO